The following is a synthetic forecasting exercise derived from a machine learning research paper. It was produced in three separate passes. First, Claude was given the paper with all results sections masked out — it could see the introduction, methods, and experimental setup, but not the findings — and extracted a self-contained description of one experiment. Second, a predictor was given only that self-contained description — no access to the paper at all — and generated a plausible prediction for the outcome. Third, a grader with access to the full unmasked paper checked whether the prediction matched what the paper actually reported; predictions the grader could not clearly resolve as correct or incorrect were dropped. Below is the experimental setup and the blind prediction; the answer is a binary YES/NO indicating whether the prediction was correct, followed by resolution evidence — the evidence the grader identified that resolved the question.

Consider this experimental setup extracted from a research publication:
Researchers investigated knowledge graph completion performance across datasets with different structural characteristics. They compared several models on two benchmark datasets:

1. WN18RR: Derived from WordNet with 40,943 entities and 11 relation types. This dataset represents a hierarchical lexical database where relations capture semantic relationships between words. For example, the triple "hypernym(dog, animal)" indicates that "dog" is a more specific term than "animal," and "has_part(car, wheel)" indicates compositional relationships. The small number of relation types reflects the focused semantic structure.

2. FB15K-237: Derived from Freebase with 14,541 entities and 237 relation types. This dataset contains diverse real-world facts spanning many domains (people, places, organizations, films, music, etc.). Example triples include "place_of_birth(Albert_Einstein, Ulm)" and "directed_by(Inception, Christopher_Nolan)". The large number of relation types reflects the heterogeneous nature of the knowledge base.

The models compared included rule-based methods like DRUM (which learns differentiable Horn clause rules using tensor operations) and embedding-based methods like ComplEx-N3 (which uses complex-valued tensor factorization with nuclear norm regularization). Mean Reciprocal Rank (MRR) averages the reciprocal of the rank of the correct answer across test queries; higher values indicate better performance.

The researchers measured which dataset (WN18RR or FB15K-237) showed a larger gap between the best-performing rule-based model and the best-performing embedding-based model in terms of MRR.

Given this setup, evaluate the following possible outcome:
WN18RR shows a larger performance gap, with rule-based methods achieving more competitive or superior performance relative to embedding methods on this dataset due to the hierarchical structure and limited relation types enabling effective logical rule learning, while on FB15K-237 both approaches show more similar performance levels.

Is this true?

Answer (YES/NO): NO